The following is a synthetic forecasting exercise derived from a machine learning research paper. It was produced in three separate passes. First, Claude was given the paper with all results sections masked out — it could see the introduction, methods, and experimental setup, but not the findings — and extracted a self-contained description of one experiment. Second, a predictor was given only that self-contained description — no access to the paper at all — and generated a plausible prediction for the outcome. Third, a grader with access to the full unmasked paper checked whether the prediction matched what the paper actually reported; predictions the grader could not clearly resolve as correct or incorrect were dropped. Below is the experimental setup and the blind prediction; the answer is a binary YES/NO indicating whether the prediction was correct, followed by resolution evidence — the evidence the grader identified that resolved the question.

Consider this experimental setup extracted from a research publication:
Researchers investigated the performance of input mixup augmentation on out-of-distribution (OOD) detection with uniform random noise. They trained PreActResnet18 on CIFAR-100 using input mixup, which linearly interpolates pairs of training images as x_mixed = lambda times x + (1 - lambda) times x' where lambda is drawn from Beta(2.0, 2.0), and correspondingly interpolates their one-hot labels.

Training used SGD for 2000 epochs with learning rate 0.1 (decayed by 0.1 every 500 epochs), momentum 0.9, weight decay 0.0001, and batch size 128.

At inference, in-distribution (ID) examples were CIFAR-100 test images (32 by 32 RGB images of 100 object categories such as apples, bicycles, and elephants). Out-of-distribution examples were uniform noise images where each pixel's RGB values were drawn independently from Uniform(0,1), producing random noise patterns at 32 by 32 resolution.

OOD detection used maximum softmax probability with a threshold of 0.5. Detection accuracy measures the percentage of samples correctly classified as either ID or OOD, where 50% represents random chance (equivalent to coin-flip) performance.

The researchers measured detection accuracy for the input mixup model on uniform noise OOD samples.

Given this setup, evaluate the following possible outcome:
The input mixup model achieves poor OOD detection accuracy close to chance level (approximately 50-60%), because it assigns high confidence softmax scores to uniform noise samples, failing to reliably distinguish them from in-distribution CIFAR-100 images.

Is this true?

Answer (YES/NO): YES